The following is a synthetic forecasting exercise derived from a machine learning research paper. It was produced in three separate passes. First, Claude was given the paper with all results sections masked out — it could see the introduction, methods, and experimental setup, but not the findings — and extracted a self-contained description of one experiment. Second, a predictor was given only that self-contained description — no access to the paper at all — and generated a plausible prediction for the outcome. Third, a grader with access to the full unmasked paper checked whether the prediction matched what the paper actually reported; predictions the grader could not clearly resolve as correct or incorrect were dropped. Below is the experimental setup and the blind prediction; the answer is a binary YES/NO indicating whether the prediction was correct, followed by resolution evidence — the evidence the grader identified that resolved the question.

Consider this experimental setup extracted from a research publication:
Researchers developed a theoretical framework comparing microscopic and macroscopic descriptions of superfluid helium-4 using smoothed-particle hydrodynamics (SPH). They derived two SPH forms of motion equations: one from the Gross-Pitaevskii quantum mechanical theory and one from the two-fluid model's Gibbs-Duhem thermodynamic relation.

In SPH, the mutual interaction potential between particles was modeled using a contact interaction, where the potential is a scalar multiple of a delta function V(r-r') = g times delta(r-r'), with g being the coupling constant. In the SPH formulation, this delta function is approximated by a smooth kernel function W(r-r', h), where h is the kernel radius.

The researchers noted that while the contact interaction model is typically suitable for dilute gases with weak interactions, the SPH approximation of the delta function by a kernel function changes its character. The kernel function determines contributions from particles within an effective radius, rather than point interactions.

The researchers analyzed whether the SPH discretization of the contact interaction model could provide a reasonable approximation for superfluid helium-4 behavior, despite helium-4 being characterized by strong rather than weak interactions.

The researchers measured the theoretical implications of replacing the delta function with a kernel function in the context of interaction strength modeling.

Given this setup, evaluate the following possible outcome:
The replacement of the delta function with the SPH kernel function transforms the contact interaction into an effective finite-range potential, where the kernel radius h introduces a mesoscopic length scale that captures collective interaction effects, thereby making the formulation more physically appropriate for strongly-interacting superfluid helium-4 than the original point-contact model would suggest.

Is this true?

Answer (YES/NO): YES